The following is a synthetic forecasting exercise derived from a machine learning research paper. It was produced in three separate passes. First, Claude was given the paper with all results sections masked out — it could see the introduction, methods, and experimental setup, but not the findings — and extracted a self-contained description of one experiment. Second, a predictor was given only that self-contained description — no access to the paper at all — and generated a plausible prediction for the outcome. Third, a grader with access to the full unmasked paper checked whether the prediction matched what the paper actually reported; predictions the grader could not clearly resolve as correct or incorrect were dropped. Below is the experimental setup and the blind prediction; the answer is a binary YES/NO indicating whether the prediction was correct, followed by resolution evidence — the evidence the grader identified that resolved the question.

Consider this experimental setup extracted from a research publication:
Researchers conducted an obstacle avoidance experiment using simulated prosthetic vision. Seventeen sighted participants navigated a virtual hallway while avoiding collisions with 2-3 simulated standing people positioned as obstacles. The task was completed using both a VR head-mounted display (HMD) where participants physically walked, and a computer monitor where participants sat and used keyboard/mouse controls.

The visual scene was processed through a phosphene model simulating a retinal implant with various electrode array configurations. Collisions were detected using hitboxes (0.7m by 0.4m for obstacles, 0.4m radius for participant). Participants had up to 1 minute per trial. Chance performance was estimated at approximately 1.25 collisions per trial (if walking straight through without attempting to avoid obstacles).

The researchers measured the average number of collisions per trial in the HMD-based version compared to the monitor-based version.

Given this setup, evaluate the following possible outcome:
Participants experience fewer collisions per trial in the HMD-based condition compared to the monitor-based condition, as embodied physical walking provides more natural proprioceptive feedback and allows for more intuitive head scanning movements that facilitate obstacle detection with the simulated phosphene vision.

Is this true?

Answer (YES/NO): YES